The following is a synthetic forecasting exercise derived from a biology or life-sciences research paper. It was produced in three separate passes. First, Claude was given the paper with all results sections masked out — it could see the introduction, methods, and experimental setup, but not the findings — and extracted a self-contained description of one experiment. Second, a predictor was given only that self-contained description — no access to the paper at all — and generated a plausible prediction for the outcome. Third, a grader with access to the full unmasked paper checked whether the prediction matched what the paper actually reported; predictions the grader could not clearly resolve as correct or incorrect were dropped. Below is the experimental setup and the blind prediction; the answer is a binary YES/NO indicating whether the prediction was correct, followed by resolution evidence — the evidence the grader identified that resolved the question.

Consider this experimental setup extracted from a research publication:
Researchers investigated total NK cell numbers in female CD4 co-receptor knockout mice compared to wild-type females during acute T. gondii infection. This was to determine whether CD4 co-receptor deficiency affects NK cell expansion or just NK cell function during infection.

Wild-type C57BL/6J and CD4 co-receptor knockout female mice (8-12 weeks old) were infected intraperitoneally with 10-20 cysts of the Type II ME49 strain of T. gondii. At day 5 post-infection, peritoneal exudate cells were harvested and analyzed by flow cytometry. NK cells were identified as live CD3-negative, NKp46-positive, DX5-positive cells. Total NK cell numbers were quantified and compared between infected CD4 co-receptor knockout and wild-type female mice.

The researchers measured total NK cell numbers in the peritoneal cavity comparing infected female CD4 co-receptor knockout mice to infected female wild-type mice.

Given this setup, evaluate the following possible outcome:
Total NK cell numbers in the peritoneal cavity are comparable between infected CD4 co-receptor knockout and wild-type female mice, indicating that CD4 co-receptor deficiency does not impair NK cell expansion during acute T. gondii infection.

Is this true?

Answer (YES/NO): NO